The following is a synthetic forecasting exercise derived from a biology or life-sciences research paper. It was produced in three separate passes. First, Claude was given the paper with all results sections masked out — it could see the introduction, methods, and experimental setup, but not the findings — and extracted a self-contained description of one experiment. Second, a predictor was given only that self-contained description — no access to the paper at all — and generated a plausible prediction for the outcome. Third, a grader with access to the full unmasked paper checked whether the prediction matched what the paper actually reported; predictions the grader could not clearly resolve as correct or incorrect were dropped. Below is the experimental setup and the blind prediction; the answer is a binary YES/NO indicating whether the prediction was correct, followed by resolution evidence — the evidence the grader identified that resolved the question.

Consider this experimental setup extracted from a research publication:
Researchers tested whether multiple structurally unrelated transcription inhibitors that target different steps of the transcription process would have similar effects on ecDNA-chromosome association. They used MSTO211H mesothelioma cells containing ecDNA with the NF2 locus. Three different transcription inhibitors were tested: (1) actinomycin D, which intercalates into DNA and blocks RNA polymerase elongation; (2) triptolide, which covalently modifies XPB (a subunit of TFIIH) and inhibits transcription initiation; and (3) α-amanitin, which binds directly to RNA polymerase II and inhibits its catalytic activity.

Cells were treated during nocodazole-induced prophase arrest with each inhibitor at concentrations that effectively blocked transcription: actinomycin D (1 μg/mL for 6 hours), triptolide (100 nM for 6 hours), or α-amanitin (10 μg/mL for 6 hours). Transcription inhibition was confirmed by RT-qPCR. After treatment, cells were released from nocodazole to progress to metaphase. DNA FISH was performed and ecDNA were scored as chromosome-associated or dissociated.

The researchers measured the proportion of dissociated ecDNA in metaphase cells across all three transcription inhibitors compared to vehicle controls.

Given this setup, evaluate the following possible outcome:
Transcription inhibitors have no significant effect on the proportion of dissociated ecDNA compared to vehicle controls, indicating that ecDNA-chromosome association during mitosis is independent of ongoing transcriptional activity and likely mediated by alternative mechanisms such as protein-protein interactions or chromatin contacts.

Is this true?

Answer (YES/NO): NO